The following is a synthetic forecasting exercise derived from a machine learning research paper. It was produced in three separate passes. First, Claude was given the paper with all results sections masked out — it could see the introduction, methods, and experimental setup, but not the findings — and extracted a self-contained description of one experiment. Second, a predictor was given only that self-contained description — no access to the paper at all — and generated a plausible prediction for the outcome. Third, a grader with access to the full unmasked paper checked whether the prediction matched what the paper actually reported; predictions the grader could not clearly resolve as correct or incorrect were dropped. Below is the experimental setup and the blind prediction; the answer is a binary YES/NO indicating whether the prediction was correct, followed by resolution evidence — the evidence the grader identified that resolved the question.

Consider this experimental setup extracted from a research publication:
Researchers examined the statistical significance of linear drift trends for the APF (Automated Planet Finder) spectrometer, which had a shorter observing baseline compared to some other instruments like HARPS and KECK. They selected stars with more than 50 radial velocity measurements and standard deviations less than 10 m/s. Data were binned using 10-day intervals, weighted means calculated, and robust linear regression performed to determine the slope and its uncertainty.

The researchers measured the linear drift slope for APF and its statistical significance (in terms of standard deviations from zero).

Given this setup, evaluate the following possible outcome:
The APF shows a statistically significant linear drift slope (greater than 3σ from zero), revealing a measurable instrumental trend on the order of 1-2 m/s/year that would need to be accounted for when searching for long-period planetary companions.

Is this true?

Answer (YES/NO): NO